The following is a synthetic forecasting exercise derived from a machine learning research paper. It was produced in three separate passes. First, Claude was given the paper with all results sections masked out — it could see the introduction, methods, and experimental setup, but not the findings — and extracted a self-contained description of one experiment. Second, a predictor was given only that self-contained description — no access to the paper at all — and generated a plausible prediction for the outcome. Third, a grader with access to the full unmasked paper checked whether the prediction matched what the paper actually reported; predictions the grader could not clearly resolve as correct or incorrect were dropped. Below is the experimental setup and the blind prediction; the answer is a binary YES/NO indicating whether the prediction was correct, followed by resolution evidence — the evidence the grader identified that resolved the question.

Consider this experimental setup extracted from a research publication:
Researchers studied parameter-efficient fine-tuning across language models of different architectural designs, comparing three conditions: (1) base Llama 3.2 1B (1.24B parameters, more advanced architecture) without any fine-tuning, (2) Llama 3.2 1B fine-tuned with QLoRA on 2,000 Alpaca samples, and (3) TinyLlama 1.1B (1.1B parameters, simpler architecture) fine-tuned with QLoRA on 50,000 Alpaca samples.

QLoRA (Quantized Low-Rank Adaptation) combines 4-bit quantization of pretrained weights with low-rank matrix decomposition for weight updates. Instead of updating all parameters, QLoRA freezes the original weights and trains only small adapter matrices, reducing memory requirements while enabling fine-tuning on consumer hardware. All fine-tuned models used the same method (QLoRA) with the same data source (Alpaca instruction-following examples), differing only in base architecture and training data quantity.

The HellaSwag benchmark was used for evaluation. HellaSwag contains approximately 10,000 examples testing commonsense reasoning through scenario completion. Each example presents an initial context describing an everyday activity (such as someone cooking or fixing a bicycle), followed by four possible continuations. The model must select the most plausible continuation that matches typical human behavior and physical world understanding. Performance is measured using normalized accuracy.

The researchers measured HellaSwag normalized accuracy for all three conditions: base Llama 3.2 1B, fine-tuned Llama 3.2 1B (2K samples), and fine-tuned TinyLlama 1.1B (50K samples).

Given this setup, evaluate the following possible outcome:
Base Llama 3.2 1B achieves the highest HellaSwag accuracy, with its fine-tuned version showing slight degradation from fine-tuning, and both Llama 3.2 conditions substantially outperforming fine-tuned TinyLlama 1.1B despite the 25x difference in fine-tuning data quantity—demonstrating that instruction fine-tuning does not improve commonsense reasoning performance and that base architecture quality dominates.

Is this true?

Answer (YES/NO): NO